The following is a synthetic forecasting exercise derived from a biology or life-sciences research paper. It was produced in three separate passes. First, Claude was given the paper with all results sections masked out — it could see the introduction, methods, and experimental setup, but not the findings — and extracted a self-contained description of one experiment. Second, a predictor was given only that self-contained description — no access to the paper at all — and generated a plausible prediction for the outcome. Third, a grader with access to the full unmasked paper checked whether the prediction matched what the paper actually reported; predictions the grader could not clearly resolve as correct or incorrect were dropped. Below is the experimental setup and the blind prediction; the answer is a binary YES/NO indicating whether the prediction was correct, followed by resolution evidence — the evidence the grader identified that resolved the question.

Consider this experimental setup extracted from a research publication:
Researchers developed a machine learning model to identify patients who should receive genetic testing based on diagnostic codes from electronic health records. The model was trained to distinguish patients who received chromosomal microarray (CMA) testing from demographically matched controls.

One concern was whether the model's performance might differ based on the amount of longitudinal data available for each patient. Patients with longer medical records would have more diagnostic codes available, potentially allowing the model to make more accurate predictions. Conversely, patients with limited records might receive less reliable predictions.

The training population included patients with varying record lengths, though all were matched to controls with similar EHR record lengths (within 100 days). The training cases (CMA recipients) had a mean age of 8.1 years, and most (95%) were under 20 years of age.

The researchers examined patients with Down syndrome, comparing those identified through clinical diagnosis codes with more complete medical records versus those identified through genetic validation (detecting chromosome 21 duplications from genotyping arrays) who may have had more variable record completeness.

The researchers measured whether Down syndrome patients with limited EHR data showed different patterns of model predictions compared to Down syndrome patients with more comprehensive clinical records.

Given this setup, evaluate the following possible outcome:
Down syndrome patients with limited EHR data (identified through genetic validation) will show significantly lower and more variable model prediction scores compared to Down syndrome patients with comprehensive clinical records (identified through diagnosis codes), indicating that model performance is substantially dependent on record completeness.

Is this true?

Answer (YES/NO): YES